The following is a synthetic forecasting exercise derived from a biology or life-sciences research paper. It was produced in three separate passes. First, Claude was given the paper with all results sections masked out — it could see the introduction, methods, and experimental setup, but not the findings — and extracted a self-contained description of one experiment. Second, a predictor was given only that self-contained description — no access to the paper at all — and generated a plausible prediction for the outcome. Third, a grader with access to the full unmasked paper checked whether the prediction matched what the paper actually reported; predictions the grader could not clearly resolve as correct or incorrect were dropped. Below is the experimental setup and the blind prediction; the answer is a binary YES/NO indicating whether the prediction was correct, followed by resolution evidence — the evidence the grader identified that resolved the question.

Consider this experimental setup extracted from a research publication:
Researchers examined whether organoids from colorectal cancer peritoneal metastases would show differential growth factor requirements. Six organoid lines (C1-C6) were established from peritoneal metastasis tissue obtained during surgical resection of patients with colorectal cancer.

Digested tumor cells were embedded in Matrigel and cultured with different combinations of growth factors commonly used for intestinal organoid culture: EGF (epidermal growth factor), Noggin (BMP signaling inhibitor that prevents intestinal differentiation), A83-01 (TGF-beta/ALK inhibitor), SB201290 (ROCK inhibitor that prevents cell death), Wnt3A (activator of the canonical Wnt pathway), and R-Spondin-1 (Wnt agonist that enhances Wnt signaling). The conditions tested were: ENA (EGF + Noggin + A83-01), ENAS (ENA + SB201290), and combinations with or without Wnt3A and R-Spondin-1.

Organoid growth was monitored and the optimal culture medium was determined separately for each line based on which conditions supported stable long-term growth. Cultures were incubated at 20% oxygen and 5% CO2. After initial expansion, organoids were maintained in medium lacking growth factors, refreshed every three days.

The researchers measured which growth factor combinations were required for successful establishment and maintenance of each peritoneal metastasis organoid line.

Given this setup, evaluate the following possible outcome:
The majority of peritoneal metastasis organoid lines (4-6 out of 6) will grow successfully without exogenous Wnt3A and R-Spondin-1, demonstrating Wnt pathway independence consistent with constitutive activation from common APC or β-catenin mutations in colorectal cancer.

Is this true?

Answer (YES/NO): YES